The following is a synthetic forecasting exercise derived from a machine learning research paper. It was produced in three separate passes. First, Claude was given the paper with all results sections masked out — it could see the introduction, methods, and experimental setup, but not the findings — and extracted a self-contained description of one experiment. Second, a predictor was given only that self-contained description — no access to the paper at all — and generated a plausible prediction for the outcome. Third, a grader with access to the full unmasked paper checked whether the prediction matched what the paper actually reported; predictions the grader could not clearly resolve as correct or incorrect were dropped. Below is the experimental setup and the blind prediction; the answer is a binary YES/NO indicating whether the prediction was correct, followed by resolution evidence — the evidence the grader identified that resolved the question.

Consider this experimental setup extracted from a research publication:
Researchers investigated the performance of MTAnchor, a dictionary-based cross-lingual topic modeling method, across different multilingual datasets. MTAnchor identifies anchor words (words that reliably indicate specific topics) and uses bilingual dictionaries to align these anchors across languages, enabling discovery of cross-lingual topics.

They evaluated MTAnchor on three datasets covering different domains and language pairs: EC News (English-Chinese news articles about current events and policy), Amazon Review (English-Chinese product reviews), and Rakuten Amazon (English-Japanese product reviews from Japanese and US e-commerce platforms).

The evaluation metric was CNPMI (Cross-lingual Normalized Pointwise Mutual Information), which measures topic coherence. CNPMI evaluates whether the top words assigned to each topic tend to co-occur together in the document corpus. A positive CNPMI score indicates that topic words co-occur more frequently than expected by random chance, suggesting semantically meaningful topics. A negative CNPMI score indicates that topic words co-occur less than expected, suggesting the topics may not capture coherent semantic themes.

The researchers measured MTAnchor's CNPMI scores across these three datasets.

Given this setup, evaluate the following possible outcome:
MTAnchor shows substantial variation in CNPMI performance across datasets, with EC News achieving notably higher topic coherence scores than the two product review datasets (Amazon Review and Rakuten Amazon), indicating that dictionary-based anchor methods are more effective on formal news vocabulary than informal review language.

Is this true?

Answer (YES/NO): NO